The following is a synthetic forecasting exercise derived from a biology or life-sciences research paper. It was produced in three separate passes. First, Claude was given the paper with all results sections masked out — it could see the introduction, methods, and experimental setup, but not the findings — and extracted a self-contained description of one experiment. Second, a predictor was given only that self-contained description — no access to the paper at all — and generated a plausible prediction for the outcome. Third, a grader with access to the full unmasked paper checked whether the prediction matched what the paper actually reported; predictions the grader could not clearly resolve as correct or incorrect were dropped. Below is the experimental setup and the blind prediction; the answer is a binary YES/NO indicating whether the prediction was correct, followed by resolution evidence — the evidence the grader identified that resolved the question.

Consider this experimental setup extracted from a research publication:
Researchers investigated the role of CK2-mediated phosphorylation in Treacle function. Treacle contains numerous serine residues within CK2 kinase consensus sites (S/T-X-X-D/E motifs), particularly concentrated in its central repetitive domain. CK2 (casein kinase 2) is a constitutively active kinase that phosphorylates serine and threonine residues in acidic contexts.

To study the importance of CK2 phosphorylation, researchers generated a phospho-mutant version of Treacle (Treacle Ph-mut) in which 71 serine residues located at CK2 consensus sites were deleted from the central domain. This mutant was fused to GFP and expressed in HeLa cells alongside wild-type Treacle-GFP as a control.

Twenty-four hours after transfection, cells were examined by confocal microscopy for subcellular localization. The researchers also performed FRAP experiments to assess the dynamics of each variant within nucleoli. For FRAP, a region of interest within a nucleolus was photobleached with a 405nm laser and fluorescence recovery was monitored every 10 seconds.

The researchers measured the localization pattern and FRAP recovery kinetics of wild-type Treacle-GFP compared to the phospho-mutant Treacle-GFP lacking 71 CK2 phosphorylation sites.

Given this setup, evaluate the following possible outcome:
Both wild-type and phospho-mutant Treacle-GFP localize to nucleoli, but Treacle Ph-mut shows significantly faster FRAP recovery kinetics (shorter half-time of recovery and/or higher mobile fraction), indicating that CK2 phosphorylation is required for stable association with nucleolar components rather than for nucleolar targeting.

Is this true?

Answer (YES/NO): NO